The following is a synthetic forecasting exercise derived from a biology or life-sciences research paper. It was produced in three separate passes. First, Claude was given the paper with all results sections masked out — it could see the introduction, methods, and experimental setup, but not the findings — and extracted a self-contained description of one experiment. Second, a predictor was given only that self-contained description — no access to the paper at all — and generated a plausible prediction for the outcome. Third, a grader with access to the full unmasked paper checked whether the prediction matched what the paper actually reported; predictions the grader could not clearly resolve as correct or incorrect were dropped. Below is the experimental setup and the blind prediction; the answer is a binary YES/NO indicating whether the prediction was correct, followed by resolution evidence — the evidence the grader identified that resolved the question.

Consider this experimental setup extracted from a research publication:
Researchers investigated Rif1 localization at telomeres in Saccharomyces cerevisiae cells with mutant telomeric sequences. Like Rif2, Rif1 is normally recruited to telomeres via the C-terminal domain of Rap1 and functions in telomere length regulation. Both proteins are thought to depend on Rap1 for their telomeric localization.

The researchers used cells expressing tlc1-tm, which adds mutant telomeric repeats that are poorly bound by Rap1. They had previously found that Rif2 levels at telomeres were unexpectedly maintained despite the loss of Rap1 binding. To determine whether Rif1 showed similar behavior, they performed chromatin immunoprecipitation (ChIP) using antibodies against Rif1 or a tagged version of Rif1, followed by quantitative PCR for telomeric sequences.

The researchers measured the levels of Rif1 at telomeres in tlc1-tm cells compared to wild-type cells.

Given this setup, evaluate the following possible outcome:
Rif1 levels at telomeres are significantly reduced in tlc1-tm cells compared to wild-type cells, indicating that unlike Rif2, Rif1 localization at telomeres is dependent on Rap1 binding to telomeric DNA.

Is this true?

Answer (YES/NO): YES